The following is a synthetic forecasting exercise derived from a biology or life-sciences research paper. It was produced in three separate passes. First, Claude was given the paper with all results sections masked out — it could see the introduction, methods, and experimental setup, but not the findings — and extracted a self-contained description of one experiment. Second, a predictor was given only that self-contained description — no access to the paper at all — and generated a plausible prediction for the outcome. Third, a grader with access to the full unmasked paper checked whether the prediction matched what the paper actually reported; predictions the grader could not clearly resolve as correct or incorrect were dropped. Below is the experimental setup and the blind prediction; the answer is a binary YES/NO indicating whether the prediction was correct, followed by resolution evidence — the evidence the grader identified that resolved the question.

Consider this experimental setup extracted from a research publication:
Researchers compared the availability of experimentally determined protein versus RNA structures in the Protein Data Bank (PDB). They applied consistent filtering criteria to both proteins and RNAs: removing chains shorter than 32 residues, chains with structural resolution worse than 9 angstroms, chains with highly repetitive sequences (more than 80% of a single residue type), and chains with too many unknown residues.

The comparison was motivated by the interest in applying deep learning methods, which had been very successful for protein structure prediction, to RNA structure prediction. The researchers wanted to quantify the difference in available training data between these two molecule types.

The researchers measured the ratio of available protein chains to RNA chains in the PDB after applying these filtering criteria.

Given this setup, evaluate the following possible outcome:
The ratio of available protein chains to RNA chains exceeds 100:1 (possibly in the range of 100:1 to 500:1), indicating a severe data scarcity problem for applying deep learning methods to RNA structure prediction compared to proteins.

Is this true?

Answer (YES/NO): NO